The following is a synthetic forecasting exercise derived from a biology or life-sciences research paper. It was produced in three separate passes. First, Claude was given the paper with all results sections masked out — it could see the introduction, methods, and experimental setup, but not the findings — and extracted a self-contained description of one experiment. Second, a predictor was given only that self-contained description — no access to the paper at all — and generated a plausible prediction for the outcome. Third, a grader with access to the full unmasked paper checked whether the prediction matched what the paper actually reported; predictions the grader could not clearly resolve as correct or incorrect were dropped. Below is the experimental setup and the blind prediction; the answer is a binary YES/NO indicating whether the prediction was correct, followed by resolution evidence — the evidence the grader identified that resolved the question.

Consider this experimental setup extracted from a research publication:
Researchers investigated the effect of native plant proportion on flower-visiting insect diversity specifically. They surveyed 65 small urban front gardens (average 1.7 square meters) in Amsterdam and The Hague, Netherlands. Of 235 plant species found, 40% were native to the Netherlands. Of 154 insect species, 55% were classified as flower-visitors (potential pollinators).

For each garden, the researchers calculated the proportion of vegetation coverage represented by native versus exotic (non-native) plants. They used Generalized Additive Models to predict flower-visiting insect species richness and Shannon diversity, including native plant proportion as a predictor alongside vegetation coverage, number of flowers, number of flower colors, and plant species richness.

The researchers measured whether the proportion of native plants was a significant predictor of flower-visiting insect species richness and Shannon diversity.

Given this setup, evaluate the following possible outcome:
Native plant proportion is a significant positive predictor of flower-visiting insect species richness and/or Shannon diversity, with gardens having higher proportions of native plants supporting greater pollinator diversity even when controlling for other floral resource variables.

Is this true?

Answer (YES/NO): NO